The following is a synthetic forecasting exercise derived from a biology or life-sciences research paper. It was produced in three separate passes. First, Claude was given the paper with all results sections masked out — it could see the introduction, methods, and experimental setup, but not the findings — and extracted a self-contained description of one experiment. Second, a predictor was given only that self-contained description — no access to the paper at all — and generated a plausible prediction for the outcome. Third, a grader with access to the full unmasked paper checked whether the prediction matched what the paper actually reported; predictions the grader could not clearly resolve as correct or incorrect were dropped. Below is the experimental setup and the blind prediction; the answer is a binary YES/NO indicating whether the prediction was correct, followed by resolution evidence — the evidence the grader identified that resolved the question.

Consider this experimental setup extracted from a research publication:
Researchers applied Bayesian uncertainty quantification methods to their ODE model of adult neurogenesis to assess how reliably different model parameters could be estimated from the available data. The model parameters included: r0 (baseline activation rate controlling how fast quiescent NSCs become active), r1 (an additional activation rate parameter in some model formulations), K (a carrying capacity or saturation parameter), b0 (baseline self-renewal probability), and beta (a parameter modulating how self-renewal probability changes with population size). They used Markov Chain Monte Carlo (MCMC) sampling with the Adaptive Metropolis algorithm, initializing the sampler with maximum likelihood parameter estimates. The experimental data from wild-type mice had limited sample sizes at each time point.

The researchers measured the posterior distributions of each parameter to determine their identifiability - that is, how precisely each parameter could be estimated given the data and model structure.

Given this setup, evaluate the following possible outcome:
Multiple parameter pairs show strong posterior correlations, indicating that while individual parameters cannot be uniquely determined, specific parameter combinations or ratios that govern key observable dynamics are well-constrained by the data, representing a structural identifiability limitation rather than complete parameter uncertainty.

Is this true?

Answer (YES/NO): YES